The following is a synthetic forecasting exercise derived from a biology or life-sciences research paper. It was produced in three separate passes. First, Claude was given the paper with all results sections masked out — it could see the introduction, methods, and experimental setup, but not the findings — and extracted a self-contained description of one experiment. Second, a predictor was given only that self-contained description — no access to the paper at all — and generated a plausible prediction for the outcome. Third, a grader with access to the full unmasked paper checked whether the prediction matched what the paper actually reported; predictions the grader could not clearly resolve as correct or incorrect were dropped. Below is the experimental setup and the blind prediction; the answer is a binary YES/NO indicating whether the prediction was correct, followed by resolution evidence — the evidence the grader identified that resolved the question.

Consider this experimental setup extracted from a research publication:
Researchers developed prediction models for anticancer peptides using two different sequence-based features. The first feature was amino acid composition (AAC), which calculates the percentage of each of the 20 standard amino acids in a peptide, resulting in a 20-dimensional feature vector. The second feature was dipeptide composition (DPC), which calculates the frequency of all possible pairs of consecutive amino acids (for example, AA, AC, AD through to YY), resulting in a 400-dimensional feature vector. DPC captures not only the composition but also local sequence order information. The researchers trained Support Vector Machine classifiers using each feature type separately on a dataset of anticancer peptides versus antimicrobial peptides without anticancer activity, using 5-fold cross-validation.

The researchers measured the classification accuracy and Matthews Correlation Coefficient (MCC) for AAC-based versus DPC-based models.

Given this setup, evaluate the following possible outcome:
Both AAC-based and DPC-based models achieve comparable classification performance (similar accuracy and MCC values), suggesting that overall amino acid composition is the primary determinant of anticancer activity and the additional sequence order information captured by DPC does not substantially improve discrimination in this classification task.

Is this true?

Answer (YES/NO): YES